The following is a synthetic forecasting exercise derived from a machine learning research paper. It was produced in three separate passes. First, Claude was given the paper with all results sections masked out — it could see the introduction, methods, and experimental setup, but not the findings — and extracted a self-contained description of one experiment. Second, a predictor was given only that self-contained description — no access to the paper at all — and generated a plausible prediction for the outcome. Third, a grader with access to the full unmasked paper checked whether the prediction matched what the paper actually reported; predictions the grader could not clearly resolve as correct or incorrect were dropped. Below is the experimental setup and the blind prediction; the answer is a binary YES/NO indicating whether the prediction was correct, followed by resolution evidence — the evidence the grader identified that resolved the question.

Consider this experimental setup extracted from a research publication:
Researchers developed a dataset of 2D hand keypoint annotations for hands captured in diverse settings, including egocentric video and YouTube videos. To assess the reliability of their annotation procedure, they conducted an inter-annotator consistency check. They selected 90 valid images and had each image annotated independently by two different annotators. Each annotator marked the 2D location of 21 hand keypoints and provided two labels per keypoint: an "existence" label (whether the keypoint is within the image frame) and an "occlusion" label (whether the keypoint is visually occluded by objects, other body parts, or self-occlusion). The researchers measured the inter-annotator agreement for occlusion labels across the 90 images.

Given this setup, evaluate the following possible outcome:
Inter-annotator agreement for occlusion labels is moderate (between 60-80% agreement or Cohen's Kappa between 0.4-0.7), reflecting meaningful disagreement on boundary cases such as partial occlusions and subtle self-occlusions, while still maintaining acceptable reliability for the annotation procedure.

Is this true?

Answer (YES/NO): NO